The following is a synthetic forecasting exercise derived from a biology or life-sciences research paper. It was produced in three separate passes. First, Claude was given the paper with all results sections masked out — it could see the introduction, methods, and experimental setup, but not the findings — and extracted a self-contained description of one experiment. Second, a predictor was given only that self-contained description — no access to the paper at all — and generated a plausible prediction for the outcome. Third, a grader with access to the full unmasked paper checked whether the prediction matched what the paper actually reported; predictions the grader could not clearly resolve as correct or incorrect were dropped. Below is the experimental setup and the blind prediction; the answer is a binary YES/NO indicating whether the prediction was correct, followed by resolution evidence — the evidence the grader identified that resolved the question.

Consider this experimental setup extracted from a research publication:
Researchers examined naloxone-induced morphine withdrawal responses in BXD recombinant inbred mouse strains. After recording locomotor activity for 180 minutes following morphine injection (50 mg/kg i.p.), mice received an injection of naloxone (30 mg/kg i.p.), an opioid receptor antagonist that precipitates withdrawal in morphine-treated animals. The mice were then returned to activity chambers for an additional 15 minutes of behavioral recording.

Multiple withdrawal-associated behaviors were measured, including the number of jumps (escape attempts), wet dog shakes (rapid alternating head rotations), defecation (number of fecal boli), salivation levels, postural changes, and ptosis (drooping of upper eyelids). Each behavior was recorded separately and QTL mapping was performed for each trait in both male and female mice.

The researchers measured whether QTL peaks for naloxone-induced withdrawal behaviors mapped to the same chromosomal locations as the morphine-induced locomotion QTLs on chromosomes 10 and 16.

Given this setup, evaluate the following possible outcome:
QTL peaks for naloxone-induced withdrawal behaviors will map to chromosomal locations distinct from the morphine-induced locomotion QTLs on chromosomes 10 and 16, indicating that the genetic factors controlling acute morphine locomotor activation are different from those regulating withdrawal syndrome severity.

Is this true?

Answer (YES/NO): NO